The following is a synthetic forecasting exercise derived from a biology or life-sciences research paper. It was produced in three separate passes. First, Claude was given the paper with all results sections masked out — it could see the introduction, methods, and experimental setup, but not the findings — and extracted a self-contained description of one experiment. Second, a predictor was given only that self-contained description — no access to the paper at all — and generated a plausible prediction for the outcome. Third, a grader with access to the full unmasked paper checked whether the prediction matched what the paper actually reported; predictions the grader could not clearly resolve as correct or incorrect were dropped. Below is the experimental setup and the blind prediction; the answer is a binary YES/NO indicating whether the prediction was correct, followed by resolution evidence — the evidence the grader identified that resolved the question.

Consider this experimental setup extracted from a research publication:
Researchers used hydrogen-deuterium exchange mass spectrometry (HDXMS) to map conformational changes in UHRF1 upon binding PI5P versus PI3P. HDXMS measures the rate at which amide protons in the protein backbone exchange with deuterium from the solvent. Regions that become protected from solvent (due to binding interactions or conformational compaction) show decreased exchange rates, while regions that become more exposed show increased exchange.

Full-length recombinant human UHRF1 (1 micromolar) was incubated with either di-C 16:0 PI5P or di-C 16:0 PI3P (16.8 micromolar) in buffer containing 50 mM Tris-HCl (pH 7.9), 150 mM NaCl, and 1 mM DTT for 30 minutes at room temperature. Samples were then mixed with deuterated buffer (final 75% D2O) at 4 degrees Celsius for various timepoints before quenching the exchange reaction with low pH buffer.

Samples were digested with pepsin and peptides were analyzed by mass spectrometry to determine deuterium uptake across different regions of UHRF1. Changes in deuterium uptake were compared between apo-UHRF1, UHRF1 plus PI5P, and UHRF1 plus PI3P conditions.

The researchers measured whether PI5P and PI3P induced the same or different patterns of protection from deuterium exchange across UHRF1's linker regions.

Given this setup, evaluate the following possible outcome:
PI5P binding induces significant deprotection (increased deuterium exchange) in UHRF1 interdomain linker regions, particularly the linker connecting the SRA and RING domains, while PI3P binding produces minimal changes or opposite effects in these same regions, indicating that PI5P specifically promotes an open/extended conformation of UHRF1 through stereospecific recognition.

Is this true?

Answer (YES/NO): NO